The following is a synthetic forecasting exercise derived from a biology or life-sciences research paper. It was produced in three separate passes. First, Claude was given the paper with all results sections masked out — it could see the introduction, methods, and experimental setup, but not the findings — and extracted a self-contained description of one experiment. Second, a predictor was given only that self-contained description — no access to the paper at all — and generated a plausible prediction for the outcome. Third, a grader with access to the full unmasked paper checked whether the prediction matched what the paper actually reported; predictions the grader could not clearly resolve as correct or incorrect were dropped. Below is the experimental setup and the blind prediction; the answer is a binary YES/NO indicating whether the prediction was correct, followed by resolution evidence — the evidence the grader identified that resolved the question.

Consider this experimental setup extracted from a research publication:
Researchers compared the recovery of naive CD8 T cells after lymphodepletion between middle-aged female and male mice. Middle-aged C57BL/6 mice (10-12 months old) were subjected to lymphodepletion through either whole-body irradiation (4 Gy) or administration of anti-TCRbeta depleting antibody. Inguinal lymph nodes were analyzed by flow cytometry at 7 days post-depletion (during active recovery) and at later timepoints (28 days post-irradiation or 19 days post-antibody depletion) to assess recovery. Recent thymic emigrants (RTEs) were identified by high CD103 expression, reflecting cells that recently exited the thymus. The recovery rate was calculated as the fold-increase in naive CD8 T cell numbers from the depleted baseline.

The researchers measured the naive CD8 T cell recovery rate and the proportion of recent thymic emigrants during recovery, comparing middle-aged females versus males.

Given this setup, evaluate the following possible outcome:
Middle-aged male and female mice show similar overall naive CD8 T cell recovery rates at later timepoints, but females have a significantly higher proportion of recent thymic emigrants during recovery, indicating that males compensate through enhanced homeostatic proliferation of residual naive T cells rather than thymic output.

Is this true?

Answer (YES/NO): NO